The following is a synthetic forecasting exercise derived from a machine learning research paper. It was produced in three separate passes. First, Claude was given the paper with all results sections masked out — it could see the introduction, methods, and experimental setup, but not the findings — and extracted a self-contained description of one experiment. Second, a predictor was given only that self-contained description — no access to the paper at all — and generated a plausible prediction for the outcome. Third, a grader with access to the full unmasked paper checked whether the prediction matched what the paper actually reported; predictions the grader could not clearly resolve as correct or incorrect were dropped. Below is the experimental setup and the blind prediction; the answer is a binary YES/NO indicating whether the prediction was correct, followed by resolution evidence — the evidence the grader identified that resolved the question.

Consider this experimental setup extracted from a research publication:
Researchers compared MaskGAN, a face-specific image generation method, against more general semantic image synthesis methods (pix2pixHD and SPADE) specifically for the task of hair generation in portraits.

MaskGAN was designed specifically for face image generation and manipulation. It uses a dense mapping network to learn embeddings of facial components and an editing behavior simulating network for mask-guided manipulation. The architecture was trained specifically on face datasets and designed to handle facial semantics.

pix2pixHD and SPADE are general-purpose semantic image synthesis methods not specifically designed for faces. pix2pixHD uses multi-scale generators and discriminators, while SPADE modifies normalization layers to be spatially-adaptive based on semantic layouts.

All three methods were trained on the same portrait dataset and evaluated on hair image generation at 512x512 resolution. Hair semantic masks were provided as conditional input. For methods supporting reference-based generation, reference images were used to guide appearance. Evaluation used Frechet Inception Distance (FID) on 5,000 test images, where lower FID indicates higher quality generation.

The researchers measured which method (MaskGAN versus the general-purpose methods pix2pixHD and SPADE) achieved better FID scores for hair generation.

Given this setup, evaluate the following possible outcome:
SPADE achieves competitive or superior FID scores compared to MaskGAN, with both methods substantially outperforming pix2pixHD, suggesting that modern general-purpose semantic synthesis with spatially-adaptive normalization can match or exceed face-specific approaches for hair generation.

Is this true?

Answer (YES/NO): NO